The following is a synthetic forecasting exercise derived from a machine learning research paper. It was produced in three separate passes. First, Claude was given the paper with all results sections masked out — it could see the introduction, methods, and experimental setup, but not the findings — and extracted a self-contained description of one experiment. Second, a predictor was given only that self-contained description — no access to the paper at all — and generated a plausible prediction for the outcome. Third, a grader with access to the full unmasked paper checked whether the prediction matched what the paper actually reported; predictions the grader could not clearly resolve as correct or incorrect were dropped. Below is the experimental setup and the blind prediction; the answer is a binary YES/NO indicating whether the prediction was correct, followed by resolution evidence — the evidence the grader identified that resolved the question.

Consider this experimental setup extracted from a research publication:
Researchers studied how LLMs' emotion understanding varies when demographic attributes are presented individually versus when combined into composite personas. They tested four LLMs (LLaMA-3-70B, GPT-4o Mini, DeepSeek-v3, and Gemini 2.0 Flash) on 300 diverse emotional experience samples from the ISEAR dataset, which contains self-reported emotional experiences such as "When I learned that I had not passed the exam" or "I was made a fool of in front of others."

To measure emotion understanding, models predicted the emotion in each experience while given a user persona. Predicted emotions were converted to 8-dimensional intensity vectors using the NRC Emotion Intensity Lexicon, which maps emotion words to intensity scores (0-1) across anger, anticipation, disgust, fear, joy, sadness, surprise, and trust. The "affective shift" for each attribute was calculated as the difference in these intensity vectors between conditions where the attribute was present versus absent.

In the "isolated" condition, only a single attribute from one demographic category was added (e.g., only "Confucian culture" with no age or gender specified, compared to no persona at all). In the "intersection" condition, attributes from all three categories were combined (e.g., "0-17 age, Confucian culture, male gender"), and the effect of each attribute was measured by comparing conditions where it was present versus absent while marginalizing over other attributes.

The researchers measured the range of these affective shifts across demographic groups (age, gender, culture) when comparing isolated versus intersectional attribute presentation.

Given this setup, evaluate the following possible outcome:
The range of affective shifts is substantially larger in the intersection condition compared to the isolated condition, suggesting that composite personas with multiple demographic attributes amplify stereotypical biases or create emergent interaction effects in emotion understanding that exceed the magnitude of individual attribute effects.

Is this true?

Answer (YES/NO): NO